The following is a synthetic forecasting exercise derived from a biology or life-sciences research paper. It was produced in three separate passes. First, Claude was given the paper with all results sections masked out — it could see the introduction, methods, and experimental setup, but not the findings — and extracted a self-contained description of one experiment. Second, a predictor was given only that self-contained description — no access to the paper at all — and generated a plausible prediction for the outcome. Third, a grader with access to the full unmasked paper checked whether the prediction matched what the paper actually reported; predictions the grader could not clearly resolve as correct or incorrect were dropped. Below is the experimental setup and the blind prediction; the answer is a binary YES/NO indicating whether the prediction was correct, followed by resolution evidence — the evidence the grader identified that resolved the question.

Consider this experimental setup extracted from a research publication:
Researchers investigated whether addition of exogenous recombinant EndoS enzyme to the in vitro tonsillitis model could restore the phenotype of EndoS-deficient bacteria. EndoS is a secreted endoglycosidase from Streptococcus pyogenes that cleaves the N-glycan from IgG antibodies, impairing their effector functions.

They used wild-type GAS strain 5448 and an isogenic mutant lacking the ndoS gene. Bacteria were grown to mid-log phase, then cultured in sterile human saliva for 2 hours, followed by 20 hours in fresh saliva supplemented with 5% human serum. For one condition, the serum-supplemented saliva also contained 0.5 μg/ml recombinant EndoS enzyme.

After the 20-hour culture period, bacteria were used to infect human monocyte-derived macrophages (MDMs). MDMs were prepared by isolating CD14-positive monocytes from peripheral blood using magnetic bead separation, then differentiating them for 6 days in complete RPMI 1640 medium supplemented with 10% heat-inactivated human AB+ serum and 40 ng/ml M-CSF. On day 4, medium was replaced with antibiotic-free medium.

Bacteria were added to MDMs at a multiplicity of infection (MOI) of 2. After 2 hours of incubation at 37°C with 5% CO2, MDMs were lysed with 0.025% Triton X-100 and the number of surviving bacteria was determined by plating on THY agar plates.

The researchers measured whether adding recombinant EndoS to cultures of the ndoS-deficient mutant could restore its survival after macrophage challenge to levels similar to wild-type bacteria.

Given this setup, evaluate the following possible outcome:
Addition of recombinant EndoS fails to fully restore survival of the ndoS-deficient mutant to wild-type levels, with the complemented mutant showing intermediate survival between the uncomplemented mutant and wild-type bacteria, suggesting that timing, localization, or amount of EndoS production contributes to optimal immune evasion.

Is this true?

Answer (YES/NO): NO